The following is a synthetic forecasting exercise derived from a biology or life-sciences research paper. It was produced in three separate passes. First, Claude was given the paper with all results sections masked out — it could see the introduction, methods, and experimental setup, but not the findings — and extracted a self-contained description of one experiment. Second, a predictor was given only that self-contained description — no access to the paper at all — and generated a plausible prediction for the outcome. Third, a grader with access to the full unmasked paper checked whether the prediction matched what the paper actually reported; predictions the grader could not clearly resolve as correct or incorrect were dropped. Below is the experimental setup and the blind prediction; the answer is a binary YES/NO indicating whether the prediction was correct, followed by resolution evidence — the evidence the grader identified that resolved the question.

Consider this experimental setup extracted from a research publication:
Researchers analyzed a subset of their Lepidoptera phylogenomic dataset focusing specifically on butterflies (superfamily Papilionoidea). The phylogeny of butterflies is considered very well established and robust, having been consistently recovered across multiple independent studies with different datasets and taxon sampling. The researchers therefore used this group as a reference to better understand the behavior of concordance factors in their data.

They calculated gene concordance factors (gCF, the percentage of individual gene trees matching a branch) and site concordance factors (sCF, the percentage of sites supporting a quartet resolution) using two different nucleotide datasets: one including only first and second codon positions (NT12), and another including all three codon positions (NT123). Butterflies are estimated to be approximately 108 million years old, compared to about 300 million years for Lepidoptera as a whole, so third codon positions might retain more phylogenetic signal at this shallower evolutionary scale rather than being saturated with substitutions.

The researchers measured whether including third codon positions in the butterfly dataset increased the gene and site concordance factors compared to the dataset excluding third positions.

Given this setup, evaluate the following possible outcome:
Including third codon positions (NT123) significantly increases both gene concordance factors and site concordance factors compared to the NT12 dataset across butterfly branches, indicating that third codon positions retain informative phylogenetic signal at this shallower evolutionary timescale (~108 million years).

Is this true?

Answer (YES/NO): NO